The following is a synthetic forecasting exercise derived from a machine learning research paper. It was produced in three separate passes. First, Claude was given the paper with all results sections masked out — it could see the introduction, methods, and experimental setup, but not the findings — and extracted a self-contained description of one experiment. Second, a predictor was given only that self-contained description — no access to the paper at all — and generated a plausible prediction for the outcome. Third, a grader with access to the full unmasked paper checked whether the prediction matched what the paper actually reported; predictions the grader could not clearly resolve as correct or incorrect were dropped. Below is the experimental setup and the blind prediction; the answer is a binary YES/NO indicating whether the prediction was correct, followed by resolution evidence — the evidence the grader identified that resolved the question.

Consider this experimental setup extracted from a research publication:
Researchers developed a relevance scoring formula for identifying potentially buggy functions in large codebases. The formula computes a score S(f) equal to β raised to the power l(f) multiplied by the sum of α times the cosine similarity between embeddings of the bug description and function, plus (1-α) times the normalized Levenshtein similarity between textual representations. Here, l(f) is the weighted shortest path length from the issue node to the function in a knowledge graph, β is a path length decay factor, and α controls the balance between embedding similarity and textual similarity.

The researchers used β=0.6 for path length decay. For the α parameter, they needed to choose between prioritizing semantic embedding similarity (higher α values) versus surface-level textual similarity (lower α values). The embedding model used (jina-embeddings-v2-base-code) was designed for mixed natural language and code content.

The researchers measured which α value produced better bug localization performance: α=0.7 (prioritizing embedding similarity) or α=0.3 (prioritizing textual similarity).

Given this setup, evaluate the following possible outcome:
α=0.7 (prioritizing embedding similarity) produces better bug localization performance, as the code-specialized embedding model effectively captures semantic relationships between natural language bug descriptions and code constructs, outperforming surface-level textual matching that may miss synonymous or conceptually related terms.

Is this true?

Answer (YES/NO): NO